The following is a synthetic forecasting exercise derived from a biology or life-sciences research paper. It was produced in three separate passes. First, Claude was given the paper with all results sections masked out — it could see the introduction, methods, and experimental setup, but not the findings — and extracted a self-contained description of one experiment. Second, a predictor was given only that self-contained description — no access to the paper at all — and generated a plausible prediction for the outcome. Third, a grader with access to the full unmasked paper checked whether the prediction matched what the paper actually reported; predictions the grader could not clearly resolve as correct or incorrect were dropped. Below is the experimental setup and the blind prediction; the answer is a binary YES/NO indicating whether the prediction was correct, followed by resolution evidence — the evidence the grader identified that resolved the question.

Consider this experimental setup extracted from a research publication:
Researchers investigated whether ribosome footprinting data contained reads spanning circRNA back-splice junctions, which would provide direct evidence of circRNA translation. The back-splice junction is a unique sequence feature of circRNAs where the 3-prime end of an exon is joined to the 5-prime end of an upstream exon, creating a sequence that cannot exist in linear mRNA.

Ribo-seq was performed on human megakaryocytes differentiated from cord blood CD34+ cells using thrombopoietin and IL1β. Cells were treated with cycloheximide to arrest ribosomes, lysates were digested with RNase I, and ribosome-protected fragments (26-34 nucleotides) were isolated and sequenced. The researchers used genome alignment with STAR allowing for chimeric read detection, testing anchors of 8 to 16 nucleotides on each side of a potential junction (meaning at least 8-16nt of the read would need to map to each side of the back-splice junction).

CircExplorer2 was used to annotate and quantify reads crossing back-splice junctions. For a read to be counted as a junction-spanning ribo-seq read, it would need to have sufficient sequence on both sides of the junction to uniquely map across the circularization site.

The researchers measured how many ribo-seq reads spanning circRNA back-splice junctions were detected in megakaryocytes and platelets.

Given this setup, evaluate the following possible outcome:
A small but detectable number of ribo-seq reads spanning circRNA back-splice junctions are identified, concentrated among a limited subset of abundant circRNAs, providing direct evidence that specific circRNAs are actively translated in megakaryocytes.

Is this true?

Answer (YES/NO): NO